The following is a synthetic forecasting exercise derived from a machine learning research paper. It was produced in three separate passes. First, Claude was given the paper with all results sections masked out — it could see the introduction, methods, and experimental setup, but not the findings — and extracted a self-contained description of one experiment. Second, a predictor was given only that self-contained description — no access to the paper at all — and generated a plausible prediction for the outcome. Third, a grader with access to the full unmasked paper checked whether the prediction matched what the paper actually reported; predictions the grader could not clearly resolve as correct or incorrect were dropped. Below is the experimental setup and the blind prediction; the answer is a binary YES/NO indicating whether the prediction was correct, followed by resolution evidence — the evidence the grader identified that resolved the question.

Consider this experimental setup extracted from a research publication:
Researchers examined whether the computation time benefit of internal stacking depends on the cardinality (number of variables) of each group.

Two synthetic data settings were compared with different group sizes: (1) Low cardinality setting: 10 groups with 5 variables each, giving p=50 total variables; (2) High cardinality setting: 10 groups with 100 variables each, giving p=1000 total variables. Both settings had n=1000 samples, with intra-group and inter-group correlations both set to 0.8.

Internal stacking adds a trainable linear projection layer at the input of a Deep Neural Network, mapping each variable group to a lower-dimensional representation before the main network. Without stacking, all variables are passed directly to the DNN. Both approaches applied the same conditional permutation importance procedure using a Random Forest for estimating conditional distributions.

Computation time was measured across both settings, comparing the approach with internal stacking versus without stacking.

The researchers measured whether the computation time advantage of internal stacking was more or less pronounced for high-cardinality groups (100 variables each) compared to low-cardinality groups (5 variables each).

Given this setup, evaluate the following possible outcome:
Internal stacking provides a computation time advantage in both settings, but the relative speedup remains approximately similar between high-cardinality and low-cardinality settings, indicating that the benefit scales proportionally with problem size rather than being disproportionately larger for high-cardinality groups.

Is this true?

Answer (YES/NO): NO